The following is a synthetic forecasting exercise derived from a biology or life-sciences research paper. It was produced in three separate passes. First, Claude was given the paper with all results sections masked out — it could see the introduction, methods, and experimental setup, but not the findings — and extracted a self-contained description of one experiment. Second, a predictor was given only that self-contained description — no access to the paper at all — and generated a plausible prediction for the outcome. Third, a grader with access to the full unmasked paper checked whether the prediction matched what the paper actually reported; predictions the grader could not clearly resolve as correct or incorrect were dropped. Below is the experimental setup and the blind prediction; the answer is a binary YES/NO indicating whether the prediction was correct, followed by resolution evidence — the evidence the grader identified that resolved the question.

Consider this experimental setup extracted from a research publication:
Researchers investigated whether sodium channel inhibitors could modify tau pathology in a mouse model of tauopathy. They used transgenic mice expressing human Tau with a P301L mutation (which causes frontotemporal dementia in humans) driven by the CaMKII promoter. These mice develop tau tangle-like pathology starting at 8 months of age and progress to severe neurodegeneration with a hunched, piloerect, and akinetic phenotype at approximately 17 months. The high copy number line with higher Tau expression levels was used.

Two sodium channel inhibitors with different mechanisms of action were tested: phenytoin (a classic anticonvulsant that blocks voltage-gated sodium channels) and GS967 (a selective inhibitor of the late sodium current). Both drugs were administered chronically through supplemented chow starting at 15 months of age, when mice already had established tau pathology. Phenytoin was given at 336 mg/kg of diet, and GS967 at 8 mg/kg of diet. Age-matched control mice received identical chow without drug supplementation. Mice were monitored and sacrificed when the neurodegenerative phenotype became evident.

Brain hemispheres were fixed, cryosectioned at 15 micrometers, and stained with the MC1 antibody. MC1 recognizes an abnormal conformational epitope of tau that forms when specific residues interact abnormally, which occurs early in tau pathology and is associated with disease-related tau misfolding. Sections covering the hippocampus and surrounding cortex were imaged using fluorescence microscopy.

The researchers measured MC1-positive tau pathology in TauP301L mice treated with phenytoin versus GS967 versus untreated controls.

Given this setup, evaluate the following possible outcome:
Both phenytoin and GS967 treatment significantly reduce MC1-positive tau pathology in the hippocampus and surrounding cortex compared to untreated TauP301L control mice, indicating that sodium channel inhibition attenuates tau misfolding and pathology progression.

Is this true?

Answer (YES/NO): NO